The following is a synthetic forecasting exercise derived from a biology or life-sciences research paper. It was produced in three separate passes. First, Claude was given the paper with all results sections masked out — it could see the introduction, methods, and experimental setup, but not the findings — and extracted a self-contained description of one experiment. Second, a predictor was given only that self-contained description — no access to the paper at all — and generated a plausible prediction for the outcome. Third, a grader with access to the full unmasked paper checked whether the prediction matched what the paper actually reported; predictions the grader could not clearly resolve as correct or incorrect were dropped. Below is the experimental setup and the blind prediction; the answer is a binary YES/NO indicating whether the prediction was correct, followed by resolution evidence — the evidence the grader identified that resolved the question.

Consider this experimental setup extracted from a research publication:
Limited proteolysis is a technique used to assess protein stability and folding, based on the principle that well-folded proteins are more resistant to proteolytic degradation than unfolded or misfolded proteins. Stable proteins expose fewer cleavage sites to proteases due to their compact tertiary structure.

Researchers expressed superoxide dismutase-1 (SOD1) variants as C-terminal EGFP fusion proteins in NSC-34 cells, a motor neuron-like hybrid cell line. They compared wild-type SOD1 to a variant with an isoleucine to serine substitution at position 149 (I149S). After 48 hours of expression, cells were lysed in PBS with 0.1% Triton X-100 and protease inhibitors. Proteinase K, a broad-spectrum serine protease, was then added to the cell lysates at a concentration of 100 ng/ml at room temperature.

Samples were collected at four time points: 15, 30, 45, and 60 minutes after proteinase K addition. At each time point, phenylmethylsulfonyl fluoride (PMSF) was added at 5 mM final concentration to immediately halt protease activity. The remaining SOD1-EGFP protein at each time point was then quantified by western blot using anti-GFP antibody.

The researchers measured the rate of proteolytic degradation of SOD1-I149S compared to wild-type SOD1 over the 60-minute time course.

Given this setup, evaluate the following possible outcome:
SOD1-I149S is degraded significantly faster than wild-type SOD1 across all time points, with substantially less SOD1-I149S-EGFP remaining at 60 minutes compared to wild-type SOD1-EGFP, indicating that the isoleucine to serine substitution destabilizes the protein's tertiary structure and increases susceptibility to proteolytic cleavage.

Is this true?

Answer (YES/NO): YES